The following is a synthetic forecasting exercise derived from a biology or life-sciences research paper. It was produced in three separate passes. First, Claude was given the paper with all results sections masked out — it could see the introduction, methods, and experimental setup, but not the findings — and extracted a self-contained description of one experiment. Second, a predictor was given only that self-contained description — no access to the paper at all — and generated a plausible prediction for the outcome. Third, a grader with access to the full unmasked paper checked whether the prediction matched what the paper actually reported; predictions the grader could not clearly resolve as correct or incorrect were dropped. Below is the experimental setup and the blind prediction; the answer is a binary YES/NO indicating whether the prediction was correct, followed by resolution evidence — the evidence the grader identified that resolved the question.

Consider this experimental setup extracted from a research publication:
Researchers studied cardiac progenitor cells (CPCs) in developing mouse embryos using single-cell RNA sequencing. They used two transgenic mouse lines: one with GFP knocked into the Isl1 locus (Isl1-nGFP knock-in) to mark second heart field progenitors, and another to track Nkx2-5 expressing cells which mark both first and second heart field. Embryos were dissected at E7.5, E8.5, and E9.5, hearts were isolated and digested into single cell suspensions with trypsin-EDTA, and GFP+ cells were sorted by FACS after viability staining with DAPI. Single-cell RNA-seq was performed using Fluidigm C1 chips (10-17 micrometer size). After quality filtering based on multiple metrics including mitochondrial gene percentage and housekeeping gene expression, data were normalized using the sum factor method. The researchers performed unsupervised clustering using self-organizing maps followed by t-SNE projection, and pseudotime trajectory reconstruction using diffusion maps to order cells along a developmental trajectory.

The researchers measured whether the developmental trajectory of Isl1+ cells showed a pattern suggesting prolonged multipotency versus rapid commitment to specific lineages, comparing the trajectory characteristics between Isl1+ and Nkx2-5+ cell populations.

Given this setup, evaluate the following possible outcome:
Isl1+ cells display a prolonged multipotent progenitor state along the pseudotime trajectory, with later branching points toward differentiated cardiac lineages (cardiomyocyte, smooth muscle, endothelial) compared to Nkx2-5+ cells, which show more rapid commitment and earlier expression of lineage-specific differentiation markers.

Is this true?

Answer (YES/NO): NO